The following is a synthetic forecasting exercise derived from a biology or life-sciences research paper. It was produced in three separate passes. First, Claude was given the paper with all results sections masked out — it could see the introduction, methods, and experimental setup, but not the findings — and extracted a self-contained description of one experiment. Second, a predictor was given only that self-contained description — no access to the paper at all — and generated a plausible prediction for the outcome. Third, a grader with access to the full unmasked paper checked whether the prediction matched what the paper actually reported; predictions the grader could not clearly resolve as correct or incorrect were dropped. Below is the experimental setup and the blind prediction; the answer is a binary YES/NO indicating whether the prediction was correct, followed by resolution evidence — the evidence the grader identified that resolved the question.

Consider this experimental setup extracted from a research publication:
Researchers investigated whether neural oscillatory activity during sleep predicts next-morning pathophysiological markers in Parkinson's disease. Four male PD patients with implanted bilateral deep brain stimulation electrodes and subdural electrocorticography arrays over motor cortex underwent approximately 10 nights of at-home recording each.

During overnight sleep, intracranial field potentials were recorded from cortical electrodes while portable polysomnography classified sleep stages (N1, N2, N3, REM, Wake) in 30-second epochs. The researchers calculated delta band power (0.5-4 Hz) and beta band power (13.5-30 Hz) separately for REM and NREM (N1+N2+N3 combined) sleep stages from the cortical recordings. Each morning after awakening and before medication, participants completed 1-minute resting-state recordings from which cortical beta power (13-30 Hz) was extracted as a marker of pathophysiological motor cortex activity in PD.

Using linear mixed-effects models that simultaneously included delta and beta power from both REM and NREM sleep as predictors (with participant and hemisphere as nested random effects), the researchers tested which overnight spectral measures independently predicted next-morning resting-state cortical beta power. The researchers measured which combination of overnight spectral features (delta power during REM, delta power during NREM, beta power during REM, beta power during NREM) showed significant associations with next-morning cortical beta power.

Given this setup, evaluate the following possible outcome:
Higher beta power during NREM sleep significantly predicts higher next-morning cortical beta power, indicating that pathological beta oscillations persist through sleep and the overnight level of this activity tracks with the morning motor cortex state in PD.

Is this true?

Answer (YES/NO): YES